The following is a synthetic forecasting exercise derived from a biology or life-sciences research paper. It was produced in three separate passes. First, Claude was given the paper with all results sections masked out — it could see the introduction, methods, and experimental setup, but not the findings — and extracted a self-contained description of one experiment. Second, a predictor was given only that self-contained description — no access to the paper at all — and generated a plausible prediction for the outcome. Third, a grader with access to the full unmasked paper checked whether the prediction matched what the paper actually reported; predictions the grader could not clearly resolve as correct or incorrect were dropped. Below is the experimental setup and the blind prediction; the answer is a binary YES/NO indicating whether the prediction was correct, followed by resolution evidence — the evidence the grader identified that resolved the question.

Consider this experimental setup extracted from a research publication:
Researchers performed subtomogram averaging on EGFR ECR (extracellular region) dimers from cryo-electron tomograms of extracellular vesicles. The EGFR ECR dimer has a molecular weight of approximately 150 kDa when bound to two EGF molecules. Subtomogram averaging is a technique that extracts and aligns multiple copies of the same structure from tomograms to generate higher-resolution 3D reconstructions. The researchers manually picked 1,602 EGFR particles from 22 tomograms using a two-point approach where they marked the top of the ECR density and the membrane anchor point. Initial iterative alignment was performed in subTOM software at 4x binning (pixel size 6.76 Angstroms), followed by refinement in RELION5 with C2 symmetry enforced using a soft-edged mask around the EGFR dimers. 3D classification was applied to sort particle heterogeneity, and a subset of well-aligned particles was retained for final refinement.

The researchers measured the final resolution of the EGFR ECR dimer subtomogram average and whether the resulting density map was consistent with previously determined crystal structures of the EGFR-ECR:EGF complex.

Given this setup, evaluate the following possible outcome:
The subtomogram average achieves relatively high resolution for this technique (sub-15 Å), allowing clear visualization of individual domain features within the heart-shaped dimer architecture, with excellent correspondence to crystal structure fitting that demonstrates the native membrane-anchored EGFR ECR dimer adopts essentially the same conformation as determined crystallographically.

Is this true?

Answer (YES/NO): NO